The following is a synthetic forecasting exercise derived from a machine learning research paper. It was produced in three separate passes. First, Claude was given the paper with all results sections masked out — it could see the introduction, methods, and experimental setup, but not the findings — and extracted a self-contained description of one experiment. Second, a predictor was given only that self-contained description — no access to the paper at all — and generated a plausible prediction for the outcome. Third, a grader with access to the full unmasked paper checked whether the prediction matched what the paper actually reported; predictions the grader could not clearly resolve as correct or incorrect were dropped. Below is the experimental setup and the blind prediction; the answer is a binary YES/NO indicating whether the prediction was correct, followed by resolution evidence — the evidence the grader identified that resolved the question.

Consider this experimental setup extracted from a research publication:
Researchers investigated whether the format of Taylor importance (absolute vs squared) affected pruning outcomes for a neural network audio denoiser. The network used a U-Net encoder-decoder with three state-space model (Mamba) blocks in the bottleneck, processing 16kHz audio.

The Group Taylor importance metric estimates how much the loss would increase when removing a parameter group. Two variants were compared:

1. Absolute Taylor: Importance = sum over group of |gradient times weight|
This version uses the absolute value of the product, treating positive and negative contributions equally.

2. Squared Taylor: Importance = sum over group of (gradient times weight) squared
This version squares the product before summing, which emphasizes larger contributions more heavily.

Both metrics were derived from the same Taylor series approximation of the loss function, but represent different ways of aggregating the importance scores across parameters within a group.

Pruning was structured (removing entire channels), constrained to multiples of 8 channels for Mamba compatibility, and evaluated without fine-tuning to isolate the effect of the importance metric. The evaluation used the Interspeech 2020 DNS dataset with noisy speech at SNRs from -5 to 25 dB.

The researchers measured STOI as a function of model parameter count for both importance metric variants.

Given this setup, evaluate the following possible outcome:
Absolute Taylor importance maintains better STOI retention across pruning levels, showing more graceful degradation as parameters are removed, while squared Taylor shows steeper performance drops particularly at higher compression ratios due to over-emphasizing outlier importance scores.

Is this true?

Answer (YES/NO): NO